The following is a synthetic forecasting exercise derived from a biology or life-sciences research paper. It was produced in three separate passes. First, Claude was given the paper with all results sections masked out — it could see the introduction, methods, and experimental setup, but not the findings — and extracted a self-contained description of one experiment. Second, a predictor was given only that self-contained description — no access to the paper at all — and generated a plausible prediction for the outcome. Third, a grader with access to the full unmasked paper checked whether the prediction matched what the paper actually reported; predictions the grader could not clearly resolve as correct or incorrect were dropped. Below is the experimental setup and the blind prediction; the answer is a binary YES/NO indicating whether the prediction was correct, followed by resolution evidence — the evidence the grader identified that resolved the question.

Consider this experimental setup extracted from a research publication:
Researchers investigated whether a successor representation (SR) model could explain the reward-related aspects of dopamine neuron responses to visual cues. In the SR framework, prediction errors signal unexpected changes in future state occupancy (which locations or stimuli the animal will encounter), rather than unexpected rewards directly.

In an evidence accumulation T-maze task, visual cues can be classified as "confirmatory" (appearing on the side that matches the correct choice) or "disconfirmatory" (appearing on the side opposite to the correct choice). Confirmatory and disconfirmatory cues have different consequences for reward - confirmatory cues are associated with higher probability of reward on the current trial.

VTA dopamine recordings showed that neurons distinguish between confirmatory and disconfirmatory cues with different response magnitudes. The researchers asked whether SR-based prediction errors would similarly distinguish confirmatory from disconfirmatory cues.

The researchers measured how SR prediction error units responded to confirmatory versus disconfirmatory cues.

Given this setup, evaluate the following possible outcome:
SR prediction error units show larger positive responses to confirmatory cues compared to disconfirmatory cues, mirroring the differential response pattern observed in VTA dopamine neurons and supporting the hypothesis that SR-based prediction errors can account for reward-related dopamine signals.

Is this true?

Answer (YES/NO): NO